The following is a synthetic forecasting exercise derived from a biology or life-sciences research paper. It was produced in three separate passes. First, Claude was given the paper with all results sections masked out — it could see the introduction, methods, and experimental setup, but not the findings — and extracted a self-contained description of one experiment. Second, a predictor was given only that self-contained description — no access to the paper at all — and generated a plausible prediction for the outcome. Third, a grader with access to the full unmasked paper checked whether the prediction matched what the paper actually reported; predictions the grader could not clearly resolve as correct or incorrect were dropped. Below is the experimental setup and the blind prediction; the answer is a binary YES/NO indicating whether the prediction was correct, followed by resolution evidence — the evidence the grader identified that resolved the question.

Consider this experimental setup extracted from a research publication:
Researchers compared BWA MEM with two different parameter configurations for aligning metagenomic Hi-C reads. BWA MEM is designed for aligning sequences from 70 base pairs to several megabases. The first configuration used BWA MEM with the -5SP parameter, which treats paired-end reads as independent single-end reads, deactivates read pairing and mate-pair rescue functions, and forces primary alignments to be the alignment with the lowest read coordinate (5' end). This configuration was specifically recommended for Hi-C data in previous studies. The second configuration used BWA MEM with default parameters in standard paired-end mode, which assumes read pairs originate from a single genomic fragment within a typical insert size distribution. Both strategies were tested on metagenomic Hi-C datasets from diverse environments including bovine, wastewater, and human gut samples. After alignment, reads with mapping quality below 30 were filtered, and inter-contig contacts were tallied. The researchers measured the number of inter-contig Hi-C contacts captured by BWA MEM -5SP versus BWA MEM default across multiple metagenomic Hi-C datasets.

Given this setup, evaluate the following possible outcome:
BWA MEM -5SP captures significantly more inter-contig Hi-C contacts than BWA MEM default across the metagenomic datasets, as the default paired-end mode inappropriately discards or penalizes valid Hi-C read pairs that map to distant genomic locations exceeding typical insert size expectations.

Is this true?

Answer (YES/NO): YES